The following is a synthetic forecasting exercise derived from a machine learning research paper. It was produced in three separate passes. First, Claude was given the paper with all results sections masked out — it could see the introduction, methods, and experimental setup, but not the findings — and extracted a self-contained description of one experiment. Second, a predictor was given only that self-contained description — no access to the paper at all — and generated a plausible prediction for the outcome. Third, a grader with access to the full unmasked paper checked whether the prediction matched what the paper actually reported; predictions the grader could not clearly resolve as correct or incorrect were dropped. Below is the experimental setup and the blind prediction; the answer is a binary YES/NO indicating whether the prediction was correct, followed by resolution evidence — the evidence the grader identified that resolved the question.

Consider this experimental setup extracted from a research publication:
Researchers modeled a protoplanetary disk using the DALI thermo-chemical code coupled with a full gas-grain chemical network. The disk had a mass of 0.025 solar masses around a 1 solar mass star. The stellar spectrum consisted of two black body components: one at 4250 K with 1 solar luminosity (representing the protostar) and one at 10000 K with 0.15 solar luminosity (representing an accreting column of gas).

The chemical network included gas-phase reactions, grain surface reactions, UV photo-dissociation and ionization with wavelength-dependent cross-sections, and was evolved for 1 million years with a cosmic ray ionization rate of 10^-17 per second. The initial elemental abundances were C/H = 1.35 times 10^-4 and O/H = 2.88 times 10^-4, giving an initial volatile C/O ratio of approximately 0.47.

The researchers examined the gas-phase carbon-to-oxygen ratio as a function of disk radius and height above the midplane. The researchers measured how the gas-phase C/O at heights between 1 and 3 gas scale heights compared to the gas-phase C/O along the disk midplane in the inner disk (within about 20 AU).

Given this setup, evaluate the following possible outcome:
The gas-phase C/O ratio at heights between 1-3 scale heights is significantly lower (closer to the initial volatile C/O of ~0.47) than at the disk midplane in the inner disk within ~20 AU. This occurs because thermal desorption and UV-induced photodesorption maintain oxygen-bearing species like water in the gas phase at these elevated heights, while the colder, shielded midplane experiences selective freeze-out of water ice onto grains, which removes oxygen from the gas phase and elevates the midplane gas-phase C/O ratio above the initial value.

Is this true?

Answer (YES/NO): NO